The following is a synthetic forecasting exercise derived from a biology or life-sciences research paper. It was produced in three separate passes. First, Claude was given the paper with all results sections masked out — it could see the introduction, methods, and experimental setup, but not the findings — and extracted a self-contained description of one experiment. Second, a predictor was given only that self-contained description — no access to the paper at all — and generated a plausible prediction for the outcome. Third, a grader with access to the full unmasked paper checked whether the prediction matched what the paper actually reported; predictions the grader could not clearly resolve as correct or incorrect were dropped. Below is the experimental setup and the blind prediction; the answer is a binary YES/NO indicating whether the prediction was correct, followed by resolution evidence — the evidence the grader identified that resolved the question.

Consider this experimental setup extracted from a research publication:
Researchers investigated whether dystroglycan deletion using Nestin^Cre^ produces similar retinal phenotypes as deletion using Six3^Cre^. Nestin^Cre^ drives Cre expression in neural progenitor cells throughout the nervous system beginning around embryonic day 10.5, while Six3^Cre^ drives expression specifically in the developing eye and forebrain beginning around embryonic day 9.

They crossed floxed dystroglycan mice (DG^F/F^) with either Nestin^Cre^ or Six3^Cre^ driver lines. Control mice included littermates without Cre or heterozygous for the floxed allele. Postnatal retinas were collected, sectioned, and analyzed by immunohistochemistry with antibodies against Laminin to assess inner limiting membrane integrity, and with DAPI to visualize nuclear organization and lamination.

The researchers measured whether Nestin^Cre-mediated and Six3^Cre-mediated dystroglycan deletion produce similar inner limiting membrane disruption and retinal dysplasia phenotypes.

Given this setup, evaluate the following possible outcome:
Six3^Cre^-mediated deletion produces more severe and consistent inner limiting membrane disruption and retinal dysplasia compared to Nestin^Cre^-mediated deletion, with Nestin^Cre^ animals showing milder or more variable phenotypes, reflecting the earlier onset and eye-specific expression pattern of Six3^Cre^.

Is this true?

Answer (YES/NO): NO